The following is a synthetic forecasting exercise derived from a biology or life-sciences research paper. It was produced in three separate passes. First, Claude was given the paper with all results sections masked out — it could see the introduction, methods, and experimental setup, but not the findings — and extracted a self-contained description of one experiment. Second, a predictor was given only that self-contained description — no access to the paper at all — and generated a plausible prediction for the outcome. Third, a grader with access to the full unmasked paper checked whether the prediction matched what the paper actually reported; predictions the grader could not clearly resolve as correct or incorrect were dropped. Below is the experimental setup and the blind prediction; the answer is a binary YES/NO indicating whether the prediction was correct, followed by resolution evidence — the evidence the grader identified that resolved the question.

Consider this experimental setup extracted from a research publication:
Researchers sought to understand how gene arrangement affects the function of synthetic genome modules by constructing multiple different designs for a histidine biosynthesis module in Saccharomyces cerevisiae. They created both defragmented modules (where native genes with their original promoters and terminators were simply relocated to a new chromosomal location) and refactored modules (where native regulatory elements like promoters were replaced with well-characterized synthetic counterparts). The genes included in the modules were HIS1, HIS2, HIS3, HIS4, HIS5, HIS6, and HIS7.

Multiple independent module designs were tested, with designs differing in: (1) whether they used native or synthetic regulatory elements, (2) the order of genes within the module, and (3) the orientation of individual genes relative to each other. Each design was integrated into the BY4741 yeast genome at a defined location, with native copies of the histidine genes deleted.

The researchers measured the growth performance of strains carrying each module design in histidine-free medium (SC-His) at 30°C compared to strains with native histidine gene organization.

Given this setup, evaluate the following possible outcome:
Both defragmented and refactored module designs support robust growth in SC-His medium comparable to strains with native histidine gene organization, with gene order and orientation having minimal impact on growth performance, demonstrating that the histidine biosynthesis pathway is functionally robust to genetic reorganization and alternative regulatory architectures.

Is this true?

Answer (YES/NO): NO